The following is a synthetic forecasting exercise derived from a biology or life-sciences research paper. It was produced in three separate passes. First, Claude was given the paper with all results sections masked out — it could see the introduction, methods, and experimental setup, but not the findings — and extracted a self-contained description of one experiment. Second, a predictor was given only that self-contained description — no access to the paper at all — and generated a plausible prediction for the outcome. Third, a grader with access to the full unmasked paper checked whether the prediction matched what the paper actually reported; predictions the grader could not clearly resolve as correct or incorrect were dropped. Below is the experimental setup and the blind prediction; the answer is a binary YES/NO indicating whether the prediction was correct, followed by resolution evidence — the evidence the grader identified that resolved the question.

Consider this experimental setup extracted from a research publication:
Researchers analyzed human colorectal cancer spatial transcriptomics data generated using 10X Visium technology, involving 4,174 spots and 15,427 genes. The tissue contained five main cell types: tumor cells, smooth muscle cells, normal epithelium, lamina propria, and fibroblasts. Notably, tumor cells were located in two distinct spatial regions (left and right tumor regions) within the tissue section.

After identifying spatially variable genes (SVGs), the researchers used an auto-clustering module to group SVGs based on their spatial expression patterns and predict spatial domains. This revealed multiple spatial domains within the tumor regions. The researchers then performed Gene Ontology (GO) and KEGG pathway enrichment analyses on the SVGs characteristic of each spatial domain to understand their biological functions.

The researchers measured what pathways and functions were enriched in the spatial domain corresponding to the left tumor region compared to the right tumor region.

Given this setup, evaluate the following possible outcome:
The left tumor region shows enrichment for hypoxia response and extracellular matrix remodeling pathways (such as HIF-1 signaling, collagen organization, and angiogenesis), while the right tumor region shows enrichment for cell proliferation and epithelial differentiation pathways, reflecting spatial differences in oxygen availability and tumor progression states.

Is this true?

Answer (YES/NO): NO